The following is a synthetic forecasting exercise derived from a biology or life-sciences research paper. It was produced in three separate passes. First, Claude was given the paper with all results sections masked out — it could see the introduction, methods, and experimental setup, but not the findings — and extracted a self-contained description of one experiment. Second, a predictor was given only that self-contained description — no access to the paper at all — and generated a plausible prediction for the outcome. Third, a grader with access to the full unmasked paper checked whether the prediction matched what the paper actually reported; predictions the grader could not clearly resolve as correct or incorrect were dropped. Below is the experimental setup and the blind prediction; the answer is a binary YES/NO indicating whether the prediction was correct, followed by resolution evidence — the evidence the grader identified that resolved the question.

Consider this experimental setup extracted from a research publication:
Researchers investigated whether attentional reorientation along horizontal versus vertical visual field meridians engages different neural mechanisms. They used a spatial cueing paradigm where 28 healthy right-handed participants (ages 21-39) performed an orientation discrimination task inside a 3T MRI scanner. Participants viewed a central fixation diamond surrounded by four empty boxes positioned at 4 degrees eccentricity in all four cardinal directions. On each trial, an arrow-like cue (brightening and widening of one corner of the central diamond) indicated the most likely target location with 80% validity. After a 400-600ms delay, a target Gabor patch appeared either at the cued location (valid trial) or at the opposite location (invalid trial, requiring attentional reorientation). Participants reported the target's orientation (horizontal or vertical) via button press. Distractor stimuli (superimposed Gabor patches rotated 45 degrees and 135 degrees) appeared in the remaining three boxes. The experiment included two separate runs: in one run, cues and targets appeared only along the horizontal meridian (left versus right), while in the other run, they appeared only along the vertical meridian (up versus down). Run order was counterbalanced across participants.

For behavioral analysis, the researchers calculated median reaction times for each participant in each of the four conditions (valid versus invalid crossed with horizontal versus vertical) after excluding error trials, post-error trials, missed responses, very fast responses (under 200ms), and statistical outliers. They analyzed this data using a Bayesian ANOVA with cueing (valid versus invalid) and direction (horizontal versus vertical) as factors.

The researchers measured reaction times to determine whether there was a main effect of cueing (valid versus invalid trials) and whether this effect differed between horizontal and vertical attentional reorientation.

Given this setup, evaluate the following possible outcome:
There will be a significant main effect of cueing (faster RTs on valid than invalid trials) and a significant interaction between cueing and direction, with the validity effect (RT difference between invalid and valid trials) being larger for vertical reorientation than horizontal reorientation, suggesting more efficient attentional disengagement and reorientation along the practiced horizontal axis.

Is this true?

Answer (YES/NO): NO